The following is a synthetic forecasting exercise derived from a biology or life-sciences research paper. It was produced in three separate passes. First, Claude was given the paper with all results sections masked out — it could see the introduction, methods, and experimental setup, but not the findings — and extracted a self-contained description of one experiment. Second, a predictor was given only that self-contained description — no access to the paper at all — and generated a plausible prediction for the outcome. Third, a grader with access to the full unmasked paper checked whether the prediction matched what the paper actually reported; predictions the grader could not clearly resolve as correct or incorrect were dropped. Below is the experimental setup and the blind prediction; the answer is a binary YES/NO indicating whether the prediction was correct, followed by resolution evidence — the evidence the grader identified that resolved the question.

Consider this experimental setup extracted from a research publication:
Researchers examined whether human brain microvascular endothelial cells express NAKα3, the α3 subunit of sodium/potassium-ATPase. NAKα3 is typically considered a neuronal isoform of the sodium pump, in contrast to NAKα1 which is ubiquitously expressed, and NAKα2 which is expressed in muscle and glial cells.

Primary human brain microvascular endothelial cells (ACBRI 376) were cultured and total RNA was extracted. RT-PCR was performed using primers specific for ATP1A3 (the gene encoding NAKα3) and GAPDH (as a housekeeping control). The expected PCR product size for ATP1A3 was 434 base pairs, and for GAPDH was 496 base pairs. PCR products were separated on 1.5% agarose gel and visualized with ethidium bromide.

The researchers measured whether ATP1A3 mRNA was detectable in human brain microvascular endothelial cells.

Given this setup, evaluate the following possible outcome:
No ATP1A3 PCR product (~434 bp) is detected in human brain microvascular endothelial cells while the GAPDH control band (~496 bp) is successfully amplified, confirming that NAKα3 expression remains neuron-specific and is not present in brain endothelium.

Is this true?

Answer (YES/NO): NO